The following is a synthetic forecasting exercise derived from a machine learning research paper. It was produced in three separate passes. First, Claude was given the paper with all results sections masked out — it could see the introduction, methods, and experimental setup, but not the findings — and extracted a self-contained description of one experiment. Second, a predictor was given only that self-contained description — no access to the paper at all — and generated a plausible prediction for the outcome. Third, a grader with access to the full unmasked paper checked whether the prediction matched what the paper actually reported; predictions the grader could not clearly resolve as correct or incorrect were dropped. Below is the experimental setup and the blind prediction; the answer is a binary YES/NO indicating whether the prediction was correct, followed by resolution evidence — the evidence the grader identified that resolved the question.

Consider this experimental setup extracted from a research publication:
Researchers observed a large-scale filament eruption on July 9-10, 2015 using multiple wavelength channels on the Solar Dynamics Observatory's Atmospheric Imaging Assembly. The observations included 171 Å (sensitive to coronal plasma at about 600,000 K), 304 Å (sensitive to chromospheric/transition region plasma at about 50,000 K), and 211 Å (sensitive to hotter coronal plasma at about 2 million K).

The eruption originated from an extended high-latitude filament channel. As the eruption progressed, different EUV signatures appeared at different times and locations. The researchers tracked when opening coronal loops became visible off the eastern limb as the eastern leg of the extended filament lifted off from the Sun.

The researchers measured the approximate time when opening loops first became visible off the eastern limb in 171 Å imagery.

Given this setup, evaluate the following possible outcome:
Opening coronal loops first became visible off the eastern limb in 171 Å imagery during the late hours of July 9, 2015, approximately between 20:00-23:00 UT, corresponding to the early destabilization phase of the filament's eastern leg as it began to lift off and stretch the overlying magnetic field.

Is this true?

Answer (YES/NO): NO